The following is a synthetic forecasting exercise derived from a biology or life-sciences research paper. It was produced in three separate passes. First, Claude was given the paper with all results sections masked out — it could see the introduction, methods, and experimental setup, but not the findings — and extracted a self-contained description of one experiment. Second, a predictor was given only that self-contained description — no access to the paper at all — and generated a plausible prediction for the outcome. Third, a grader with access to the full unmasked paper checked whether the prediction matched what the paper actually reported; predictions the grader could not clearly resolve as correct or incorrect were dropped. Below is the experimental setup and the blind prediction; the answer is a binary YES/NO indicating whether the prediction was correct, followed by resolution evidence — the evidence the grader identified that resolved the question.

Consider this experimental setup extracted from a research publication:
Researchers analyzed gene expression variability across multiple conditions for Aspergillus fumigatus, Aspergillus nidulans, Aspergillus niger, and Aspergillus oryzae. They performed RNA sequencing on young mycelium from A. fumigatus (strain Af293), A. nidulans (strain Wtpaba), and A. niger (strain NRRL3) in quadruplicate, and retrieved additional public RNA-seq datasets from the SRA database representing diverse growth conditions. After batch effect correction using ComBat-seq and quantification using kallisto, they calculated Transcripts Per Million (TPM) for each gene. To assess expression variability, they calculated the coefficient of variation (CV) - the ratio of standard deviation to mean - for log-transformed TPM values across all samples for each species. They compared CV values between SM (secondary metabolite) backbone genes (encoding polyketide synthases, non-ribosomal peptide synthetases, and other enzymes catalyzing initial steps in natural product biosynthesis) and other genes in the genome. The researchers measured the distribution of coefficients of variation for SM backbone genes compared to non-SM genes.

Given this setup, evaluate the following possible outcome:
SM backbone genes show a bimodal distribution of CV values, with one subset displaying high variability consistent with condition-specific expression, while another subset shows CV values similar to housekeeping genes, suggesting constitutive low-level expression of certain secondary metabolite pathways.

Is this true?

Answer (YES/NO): NO